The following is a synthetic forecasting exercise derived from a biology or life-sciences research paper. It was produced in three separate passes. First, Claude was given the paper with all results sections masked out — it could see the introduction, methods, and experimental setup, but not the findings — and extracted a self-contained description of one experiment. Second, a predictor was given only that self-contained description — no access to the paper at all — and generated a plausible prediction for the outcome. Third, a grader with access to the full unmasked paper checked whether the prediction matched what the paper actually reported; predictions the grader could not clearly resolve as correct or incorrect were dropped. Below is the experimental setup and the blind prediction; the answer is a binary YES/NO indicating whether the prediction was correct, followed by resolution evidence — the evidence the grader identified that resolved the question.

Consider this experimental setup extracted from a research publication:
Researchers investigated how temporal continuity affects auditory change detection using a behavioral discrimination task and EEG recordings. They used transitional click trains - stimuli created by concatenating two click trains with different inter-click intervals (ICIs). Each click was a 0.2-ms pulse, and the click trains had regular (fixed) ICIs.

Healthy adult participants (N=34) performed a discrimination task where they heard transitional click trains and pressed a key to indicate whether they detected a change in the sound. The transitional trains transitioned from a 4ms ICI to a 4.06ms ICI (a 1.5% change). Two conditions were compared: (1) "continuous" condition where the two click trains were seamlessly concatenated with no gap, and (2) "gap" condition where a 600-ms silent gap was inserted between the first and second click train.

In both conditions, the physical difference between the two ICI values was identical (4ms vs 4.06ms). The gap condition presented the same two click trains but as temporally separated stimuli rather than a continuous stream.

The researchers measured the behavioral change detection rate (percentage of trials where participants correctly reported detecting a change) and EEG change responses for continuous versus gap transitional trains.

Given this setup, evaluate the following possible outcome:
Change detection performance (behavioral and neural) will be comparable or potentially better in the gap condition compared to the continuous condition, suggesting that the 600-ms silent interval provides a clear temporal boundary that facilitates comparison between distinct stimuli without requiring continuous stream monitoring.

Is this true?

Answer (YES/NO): NO